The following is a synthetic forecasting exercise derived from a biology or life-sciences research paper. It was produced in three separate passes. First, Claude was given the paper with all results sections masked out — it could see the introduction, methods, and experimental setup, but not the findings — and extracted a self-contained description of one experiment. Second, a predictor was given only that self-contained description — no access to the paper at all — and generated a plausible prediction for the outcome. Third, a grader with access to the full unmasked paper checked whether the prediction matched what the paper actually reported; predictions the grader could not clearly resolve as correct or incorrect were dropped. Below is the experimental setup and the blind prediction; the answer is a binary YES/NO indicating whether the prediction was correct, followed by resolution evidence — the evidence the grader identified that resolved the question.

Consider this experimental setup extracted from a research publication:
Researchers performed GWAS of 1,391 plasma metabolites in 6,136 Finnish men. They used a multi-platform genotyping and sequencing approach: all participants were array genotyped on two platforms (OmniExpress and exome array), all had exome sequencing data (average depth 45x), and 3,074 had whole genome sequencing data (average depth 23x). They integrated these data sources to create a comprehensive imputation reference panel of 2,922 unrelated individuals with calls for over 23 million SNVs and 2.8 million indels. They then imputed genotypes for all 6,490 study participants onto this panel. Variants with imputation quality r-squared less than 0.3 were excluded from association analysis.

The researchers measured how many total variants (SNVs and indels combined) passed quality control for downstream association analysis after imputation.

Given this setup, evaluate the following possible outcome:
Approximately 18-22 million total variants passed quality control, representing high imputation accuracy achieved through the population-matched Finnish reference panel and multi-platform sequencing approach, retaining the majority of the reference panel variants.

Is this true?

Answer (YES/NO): YES